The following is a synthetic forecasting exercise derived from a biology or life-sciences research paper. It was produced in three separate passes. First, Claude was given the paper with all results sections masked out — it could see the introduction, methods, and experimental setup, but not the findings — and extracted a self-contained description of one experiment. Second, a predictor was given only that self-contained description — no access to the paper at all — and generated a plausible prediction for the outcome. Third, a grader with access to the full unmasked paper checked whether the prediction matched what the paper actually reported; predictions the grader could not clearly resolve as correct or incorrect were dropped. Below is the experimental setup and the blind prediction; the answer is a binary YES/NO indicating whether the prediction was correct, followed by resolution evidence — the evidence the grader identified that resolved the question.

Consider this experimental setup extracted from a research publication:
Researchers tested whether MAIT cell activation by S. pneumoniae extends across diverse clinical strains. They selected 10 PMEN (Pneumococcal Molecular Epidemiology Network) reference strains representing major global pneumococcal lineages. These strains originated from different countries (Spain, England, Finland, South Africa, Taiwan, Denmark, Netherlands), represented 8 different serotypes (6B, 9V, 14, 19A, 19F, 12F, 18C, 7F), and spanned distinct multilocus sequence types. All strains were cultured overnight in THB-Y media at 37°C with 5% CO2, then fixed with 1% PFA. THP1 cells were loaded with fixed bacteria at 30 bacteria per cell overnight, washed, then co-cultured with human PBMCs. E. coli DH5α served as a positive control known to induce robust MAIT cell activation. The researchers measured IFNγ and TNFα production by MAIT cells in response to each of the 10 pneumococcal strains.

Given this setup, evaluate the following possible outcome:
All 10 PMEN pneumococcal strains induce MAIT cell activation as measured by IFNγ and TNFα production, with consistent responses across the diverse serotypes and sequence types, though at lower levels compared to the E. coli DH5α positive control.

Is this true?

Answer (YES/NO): NO